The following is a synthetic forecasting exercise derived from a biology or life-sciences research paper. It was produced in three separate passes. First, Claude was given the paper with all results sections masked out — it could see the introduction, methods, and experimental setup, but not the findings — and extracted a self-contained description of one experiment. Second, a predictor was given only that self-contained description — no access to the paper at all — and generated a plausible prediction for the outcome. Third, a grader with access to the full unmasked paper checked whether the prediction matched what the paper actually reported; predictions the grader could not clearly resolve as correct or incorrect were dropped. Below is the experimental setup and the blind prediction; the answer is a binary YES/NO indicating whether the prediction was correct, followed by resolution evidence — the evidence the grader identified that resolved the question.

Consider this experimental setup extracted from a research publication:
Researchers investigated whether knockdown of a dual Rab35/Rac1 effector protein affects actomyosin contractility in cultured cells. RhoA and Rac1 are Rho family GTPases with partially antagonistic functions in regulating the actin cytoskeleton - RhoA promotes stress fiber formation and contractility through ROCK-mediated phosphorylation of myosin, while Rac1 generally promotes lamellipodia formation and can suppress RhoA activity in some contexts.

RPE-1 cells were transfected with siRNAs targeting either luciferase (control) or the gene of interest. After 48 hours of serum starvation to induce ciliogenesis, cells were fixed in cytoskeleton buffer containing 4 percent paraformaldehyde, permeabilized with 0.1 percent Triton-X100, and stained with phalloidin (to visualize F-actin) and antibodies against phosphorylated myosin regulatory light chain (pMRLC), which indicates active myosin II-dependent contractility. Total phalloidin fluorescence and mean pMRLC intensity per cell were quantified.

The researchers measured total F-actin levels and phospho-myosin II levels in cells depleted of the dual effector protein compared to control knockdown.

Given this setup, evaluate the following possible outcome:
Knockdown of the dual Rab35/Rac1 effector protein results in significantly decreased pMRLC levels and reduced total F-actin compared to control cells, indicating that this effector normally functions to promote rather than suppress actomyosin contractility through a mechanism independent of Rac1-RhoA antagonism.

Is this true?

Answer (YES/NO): NO